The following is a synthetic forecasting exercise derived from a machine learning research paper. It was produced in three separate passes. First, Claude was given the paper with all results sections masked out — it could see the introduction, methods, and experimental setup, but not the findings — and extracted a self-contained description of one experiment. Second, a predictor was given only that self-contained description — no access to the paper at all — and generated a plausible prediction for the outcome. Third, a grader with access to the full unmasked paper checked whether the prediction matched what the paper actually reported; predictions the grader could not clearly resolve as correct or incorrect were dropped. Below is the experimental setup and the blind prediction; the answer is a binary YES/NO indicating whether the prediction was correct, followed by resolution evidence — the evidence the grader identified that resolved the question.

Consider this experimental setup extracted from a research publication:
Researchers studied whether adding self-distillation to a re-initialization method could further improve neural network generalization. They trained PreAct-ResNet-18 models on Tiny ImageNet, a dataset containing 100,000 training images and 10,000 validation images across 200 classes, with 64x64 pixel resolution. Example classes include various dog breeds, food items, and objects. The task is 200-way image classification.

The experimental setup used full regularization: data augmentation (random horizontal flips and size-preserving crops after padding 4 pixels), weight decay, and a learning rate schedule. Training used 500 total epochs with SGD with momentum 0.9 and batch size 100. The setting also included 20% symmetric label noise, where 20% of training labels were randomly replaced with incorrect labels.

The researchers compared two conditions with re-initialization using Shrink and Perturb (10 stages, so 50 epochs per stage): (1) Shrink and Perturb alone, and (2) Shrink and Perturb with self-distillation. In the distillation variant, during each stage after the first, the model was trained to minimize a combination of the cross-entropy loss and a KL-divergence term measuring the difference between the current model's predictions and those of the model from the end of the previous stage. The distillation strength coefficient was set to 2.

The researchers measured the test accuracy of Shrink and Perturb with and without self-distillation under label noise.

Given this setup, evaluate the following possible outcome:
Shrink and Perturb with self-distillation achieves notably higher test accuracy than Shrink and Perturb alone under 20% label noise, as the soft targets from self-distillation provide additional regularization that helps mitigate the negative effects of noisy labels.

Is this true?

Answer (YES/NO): YES